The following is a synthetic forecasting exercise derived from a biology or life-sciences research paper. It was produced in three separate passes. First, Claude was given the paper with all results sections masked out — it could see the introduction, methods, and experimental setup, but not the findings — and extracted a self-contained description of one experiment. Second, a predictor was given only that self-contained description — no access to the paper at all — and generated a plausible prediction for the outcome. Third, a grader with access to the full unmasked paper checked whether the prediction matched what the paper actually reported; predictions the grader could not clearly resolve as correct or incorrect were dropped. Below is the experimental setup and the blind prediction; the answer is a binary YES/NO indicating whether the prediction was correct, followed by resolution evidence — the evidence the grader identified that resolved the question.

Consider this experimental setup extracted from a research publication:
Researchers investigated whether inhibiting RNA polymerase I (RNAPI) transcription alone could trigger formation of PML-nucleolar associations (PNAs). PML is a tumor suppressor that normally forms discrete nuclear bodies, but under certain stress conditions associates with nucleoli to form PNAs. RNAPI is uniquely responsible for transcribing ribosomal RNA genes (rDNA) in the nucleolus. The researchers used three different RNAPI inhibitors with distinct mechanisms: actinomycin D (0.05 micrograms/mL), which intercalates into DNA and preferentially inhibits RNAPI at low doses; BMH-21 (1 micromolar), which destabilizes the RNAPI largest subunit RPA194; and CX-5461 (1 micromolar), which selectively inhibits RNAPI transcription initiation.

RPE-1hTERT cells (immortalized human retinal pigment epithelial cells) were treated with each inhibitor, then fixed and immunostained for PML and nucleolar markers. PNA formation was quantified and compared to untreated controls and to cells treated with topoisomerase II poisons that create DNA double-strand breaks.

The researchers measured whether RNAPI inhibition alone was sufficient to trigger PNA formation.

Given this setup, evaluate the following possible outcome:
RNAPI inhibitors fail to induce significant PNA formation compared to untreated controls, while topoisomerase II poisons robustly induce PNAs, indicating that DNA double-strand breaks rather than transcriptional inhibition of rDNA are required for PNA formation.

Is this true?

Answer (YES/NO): NO